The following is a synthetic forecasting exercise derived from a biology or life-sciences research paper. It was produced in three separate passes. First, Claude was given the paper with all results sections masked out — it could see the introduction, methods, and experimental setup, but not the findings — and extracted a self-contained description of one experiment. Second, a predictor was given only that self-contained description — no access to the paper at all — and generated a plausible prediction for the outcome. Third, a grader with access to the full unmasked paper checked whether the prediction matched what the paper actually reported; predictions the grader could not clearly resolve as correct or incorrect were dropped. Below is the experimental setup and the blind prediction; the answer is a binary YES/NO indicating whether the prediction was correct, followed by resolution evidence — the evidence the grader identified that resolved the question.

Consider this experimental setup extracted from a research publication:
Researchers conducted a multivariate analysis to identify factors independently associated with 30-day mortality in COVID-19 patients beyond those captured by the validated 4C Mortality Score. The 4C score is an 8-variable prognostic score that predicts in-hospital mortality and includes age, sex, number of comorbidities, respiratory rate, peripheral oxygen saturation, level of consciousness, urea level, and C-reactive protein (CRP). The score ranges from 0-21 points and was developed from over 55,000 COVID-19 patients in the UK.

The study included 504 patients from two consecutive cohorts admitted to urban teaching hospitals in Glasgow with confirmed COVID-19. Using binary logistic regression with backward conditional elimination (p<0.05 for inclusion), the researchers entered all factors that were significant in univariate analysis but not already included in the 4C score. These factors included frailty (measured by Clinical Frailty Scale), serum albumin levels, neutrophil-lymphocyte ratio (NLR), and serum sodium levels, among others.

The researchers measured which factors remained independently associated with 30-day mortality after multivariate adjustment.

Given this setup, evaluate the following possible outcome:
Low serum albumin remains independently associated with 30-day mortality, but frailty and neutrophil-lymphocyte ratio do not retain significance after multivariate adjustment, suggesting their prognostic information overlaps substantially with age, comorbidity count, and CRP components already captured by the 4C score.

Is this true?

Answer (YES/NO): NO